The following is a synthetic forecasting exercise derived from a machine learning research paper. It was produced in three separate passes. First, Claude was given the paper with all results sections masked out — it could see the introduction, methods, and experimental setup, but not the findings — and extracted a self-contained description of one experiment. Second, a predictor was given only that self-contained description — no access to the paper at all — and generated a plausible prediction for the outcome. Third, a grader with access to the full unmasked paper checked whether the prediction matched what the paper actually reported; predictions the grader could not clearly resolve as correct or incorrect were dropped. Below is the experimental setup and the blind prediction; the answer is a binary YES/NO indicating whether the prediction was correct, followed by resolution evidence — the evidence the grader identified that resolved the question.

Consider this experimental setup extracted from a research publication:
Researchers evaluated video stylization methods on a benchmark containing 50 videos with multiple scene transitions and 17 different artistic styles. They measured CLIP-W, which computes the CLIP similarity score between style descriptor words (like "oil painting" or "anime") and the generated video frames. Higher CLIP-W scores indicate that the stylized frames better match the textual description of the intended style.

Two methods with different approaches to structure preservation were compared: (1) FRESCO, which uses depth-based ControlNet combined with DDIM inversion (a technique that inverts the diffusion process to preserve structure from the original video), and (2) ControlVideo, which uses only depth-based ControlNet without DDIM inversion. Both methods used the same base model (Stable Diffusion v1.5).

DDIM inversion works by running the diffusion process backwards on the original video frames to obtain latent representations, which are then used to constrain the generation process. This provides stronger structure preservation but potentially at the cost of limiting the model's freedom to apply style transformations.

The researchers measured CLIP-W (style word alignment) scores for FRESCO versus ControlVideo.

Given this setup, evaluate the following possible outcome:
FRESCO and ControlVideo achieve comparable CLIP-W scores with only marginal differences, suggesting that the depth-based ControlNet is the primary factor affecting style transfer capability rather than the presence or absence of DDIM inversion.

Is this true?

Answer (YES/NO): NO